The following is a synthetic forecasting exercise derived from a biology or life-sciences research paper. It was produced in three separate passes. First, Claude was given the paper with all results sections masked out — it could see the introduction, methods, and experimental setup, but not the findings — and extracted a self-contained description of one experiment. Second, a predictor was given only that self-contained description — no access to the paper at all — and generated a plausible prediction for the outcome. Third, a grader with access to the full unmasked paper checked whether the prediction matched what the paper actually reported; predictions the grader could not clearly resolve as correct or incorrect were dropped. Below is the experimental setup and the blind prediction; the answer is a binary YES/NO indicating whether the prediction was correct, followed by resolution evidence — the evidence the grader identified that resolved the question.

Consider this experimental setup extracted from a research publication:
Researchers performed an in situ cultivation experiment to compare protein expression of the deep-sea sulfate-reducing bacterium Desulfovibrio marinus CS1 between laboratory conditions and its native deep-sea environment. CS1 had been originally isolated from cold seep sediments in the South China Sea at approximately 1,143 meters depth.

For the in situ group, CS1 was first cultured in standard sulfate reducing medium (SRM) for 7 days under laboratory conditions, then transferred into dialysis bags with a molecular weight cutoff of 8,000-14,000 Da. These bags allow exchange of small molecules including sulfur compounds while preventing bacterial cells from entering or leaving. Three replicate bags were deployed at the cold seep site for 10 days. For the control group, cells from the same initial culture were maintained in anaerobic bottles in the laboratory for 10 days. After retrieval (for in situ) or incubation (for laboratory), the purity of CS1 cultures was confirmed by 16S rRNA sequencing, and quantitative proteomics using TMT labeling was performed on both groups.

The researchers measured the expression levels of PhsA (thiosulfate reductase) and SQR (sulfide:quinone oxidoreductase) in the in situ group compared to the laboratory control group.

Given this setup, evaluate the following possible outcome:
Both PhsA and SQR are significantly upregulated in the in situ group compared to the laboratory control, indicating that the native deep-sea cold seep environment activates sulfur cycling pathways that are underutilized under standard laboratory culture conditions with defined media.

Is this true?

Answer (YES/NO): YES